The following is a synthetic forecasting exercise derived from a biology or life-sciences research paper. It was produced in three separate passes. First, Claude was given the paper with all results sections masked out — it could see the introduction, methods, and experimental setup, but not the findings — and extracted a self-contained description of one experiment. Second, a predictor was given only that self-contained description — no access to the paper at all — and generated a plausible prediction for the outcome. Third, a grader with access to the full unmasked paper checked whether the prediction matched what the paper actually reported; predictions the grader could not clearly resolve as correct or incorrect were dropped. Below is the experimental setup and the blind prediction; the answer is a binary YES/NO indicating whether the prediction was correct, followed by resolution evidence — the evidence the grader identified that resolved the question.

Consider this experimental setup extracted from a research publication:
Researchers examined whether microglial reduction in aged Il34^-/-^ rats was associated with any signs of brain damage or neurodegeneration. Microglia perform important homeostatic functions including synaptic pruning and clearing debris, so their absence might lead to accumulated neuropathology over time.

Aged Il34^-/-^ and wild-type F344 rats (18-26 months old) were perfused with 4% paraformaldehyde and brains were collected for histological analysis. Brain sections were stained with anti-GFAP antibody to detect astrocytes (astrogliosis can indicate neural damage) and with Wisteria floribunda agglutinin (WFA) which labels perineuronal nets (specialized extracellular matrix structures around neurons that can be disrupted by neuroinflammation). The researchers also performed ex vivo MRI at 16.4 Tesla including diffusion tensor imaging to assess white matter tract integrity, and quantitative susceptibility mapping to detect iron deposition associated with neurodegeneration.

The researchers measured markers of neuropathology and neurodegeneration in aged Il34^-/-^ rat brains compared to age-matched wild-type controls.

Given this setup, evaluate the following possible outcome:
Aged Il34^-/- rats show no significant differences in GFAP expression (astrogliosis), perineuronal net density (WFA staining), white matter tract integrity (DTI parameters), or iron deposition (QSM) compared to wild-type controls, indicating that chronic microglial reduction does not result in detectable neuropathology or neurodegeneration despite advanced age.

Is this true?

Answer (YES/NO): YES